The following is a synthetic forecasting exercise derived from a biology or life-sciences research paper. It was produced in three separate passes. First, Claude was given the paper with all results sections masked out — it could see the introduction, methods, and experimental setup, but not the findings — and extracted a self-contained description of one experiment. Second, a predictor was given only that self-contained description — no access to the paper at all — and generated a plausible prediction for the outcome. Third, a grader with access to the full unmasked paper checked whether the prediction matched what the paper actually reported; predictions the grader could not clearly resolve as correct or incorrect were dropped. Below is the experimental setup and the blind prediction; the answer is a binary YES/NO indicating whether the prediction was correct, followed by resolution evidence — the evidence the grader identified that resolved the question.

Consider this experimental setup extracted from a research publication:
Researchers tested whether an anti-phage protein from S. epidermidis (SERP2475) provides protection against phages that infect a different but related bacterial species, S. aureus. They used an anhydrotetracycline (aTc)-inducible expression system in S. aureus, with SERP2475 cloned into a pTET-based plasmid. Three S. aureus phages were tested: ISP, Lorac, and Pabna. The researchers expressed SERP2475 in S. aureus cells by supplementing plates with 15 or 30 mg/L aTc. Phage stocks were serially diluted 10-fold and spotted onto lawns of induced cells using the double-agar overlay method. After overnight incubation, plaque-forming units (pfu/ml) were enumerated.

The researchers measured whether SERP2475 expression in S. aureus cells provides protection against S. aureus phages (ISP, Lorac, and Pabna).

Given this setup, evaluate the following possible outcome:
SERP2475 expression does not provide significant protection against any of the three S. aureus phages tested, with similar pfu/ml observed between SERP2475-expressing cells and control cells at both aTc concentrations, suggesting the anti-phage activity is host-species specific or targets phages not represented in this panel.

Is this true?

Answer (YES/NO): NO